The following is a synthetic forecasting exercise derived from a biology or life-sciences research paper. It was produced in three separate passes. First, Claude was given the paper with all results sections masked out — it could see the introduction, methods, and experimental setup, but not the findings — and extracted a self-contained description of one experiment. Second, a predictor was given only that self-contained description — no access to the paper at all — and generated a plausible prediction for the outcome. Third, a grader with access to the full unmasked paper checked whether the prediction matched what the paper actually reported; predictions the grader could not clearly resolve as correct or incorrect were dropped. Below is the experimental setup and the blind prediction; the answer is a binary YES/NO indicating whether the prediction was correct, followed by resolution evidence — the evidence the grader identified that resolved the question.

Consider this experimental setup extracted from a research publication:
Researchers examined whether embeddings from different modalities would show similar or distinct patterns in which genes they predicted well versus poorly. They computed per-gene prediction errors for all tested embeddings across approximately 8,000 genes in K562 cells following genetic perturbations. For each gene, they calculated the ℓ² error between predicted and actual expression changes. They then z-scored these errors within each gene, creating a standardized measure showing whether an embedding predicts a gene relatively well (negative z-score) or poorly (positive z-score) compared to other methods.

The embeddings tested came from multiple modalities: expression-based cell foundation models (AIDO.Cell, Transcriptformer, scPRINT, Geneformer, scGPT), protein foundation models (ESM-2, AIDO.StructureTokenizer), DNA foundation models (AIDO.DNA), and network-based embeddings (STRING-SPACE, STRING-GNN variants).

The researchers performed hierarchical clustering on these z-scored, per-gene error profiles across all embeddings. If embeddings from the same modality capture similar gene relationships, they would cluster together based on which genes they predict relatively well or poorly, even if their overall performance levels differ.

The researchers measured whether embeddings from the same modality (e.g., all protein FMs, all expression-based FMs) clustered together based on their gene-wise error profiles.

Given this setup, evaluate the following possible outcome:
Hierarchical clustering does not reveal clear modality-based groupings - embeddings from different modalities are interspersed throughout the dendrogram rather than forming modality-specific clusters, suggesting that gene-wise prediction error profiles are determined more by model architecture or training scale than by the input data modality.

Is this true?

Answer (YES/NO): NO